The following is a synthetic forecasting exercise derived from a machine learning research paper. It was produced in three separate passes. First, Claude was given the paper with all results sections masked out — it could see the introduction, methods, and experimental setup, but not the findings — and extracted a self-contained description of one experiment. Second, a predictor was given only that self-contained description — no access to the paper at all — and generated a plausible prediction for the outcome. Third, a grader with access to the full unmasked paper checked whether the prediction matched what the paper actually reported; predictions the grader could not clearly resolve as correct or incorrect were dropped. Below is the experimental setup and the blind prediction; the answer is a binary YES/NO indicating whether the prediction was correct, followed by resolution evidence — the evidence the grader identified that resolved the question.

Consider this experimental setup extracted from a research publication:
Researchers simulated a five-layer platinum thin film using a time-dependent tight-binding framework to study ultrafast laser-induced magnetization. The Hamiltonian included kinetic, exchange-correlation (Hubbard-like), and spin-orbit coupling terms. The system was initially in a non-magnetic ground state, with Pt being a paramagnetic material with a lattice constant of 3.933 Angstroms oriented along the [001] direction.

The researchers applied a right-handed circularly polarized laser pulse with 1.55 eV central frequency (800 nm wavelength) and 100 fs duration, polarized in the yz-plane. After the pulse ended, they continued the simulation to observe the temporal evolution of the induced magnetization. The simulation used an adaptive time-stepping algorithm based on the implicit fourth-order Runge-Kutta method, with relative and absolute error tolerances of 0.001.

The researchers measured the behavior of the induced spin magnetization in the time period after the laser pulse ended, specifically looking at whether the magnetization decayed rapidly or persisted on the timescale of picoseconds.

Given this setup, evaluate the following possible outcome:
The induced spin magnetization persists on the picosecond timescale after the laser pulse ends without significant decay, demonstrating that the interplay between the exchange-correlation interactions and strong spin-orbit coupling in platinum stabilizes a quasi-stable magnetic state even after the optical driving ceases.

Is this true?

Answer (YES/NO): NO